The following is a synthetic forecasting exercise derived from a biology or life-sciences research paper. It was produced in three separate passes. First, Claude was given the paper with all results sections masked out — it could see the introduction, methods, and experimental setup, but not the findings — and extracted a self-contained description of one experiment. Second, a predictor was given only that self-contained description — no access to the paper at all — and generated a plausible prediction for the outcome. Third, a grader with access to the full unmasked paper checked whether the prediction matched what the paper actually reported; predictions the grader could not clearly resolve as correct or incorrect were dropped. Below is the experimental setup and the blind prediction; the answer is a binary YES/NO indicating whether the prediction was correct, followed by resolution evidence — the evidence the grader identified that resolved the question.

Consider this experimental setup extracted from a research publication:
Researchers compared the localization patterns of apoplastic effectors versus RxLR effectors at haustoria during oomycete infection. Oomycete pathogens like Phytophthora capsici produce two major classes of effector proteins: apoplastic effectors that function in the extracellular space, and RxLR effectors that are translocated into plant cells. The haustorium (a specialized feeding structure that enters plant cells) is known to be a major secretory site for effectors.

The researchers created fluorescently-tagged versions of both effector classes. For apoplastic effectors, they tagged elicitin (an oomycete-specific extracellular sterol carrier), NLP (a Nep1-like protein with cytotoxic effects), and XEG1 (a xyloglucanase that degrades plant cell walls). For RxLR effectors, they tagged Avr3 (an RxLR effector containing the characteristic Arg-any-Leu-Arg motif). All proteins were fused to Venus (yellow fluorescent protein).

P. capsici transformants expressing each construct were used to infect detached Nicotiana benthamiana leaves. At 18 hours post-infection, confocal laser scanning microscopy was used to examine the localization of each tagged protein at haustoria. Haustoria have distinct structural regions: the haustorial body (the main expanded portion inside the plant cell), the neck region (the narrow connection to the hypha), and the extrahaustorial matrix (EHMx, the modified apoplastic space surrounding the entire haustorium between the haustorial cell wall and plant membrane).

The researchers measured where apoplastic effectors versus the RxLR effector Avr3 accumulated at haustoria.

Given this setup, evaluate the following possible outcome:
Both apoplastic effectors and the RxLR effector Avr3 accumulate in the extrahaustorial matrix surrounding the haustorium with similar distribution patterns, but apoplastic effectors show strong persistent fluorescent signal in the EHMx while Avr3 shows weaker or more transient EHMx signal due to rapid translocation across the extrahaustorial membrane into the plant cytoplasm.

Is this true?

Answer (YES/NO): NO